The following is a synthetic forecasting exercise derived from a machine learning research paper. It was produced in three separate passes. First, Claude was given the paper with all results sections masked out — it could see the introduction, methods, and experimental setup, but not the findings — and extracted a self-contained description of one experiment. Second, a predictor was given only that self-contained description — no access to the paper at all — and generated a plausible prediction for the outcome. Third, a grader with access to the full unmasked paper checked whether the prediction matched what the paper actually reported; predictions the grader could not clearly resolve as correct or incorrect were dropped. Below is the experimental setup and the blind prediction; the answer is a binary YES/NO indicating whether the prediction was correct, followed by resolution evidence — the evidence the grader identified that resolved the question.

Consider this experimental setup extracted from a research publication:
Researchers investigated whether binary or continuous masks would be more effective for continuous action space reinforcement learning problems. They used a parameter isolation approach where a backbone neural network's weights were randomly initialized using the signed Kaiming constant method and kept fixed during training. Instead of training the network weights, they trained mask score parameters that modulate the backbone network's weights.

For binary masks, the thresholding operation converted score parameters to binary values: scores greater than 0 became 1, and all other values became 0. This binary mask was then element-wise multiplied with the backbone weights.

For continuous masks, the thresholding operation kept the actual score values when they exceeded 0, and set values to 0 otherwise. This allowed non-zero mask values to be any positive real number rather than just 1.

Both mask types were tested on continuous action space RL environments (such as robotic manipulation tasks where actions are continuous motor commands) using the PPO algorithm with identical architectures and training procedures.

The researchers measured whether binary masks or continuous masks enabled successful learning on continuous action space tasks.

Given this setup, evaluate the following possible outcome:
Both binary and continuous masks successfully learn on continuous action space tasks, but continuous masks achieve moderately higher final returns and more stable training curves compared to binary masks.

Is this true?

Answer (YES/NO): NO